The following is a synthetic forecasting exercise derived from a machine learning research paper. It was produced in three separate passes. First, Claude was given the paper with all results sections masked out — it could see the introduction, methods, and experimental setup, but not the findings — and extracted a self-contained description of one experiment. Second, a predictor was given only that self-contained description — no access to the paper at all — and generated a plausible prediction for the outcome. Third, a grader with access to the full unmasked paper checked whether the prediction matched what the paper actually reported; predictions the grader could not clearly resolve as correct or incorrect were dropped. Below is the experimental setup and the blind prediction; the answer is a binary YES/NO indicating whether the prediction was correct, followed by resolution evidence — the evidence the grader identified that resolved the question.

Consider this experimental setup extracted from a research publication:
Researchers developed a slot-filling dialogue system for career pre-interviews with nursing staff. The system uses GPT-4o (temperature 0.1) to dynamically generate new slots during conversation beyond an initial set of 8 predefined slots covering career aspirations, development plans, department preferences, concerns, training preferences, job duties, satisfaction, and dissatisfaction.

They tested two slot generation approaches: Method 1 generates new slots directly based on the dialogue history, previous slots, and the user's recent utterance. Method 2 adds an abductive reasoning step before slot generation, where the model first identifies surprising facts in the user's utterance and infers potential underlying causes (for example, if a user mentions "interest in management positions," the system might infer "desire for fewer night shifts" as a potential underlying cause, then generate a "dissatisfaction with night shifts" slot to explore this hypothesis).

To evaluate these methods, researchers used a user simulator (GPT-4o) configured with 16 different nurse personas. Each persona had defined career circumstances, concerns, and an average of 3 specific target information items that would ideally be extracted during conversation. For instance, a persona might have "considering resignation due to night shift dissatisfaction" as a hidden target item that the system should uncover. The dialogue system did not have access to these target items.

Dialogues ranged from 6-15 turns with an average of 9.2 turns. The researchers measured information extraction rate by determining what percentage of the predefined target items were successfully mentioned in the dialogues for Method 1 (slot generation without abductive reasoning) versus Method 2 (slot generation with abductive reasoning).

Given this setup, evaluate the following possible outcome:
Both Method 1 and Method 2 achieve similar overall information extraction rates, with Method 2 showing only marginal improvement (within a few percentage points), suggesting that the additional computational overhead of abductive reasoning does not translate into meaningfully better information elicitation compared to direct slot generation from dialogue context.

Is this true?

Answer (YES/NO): NO